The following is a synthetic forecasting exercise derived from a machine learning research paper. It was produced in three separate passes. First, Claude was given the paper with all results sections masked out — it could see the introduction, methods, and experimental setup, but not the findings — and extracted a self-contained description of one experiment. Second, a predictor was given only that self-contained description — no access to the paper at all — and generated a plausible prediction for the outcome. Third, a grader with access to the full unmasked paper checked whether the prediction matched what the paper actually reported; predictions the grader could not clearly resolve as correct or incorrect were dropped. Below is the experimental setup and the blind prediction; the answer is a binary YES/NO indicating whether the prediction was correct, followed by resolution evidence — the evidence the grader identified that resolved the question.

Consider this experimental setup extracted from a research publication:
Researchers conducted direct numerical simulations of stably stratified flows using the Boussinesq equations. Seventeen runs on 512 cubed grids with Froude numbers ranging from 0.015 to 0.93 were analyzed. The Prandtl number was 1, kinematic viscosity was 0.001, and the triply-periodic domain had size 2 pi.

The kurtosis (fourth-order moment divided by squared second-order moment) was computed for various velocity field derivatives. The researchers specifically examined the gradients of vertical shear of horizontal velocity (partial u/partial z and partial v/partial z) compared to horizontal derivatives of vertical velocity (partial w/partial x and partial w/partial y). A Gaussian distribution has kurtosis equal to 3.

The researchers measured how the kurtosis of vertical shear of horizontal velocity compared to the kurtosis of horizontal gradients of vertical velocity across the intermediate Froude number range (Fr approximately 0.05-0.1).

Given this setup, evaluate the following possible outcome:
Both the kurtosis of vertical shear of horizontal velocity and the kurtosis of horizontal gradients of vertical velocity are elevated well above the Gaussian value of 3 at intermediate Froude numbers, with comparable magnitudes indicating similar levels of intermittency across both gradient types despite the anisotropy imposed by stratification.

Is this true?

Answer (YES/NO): NO